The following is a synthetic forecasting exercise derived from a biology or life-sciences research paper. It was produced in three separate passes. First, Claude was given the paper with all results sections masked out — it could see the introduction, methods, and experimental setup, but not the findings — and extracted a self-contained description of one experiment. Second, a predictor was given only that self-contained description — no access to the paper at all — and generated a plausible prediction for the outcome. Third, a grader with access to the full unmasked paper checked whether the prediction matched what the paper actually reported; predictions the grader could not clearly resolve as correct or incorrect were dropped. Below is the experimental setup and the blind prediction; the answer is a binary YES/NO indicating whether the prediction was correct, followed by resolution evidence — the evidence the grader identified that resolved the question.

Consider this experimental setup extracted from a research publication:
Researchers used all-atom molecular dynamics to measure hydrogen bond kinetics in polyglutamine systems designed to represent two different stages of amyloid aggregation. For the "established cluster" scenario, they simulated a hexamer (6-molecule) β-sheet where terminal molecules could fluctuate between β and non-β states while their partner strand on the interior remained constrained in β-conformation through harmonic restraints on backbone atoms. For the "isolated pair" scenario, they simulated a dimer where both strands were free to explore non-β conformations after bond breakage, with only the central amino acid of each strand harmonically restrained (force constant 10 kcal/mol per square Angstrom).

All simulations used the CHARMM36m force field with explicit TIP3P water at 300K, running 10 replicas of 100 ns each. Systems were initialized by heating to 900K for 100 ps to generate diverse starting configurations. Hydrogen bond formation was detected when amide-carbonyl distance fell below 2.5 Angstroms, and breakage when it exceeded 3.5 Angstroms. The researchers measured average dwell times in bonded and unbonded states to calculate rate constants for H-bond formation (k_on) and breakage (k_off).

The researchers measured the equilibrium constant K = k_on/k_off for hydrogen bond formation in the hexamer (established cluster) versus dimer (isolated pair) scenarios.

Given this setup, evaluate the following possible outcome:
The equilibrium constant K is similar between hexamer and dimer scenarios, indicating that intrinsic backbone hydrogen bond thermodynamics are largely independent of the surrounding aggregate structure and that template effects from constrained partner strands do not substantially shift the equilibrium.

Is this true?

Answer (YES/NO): NO